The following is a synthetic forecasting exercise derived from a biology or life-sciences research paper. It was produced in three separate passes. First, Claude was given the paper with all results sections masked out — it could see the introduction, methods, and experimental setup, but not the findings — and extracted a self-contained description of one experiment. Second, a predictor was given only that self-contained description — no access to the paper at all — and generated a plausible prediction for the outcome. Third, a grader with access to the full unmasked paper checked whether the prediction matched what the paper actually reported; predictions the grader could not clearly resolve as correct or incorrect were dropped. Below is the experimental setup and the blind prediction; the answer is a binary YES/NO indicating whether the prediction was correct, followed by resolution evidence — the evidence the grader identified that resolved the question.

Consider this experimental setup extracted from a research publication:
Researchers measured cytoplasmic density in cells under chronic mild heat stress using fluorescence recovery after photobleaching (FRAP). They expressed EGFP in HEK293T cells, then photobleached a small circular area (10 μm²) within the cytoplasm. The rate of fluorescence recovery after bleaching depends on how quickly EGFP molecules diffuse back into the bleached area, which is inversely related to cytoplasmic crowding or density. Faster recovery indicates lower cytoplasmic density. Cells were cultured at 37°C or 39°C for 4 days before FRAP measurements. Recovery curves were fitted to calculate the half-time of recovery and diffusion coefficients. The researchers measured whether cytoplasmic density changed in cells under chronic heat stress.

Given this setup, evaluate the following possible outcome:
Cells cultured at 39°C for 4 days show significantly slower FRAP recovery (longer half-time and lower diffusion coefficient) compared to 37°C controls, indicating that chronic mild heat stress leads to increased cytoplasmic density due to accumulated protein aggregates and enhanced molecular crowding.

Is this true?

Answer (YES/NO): NO